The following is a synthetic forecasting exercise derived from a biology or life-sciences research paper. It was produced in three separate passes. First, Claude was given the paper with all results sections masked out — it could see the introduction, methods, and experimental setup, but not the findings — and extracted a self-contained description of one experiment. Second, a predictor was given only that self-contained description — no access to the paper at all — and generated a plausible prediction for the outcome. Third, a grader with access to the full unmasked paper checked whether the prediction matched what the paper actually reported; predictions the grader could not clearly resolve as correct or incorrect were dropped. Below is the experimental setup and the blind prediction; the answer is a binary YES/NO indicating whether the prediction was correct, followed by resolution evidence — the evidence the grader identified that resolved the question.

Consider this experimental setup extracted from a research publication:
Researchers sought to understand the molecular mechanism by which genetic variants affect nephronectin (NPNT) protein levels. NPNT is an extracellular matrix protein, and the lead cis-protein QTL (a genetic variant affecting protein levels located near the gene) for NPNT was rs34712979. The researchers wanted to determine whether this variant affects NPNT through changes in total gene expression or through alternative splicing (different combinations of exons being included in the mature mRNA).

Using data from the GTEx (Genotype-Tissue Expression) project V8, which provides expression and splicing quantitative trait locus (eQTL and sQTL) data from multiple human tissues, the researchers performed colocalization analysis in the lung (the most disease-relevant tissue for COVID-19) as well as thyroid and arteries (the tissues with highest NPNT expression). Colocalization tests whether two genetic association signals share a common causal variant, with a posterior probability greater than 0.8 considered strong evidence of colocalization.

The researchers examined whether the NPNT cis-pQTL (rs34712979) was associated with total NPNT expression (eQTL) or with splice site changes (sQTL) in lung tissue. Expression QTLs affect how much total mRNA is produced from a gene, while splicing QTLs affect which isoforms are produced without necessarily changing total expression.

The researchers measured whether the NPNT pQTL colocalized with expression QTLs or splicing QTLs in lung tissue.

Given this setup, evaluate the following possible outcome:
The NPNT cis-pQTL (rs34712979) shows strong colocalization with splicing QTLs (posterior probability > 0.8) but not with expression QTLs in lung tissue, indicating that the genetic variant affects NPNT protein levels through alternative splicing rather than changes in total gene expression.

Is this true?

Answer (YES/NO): YES